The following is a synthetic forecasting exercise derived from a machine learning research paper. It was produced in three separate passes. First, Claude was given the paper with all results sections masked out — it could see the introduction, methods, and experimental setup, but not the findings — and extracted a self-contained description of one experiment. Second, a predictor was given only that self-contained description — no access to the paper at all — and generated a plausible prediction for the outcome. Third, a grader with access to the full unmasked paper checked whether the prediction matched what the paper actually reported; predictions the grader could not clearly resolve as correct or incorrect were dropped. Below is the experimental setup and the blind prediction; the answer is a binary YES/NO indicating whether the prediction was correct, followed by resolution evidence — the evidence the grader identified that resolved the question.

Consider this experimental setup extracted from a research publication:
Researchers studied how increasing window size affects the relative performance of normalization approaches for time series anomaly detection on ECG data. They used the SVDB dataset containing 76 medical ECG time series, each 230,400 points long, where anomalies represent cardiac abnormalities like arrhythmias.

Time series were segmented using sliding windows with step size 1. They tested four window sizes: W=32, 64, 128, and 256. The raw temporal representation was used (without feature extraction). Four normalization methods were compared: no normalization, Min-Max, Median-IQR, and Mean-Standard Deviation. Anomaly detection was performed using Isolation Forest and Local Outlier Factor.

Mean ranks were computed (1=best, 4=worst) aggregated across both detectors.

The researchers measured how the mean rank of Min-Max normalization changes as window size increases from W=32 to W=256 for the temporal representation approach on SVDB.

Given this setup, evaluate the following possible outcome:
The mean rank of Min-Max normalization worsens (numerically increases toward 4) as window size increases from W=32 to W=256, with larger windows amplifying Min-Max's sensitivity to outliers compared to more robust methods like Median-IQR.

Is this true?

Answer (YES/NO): YES